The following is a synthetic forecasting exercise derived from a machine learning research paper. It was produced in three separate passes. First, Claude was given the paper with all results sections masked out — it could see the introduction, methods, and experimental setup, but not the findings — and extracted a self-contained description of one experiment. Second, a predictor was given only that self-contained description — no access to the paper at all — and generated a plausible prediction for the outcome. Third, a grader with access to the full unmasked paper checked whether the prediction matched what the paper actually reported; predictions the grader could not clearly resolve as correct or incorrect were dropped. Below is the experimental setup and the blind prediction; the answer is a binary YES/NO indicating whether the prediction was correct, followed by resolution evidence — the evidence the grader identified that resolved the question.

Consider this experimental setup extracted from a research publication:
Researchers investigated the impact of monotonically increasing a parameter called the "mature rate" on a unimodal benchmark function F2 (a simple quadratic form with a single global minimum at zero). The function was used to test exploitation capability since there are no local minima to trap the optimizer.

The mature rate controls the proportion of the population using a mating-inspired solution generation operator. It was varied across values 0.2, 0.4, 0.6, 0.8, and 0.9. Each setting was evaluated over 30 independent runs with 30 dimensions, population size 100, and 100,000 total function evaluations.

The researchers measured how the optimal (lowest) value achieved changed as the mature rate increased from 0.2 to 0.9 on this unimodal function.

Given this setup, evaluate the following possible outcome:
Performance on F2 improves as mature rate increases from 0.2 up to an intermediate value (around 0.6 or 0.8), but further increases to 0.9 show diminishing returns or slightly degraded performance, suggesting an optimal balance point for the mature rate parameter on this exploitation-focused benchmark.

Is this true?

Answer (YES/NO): NO